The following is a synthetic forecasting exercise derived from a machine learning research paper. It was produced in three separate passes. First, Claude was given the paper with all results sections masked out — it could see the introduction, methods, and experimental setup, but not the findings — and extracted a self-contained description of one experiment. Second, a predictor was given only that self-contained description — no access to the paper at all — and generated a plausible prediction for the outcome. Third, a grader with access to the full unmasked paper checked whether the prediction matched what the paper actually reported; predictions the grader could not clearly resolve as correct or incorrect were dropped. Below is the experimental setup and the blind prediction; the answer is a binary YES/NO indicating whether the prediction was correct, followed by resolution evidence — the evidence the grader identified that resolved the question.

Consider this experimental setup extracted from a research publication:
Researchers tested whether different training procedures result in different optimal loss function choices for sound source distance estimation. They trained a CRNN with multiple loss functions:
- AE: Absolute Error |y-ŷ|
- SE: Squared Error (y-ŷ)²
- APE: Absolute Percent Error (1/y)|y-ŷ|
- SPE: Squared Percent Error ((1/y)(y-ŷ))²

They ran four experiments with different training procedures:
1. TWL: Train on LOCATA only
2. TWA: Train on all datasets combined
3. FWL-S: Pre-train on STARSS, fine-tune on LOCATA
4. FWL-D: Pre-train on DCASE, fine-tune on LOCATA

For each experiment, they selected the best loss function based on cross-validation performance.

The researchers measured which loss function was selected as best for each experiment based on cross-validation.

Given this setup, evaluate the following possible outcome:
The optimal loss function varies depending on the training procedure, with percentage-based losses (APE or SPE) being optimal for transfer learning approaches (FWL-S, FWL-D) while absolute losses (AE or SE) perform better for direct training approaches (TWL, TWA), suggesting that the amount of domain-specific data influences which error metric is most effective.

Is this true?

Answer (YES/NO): NO